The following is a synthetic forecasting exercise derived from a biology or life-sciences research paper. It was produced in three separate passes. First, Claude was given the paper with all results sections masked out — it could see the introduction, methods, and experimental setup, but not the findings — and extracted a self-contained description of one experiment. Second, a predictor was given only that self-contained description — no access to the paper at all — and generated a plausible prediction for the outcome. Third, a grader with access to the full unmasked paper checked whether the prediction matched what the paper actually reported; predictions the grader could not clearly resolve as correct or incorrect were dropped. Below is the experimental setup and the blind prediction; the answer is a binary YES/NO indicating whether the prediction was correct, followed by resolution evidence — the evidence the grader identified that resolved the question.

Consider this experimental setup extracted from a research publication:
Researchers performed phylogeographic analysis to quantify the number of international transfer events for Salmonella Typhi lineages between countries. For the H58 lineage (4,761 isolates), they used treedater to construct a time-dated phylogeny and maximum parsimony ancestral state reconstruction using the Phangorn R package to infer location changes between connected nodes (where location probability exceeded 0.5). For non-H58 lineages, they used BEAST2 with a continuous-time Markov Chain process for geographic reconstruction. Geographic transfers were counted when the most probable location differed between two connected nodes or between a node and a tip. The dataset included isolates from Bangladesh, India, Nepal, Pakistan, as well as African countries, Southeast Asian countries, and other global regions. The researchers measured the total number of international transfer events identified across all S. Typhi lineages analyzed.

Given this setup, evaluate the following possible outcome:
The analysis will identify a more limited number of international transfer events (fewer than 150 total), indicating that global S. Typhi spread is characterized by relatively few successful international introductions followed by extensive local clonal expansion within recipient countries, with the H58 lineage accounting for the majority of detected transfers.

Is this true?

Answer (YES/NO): NO